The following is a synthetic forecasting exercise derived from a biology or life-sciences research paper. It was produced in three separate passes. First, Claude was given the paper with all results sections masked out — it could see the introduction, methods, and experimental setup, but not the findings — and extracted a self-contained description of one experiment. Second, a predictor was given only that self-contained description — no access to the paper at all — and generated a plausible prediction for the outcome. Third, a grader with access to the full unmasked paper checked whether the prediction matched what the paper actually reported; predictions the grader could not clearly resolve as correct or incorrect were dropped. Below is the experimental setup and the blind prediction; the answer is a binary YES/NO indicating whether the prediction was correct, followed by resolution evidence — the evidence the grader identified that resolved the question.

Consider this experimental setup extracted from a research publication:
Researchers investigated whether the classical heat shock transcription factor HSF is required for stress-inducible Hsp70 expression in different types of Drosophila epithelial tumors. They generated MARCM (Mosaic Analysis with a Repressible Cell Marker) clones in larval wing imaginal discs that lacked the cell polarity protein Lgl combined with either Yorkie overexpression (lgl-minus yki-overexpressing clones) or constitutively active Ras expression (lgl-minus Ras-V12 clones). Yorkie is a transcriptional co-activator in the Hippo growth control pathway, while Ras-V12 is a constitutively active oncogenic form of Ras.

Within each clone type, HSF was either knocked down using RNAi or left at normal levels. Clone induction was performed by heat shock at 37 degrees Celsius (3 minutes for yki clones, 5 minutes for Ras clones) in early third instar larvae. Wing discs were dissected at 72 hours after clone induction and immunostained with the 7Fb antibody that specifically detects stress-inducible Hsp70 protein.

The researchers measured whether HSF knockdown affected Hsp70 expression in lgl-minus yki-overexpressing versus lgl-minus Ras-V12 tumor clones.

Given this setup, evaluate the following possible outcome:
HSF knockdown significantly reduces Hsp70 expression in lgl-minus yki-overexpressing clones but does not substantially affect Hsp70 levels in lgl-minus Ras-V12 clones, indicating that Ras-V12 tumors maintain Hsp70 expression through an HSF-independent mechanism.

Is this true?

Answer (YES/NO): NO